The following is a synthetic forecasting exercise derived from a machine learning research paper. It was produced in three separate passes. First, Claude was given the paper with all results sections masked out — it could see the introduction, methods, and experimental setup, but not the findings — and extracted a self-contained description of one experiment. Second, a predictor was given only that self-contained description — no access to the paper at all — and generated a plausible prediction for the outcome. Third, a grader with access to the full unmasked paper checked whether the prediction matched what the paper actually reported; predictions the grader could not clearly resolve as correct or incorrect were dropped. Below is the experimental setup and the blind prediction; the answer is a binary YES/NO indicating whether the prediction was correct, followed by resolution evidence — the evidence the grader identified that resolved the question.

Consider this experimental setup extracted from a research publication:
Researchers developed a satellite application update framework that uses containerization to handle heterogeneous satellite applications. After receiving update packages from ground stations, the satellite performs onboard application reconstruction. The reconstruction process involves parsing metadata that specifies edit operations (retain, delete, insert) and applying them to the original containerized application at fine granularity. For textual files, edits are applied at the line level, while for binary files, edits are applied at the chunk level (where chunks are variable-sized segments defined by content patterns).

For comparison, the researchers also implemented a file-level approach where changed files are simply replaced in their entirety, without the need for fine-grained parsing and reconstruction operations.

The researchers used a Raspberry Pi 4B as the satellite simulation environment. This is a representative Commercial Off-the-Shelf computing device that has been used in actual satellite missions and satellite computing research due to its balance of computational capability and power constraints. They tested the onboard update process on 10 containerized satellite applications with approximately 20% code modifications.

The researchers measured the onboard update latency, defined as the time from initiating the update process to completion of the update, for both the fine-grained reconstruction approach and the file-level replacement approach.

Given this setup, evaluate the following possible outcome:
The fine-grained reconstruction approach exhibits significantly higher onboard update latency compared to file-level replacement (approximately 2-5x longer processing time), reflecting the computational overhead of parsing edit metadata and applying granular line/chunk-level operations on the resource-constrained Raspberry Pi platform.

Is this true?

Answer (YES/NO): NO